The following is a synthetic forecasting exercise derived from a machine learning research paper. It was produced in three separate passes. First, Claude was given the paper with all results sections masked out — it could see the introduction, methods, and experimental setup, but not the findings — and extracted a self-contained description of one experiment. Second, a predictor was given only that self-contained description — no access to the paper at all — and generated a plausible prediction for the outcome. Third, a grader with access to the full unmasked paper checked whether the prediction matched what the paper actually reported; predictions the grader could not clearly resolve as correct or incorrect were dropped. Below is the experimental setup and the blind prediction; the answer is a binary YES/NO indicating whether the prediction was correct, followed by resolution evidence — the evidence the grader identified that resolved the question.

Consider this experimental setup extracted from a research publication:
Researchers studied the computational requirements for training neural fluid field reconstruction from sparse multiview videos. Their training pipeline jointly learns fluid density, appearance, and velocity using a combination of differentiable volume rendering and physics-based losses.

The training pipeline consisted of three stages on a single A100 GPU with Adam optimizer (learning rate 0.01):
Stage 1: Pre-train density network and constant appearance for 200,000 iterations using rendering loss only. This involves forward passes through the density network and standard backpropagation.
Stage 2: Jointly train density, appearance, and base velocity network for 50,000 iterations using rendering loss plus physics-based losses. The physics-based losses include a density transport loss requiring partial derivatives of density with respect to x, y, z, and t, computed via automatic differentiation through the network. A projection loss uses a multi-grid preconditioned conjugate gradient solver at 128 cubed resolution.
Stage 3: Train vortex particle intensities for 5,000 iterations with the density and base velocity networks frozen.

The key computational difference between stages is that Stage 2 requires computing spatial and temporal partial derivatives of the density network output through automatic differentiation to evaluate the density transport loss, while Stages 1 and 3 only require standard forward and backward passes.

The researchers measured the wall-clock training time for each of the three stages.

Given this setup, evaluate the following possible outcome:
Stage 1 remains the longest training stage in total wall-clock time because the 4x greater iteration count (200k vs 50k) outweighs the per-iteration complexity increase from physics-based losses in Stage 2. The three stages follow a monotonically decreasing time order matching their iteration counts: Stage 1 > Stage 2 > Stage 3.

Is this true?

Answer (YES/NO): NO